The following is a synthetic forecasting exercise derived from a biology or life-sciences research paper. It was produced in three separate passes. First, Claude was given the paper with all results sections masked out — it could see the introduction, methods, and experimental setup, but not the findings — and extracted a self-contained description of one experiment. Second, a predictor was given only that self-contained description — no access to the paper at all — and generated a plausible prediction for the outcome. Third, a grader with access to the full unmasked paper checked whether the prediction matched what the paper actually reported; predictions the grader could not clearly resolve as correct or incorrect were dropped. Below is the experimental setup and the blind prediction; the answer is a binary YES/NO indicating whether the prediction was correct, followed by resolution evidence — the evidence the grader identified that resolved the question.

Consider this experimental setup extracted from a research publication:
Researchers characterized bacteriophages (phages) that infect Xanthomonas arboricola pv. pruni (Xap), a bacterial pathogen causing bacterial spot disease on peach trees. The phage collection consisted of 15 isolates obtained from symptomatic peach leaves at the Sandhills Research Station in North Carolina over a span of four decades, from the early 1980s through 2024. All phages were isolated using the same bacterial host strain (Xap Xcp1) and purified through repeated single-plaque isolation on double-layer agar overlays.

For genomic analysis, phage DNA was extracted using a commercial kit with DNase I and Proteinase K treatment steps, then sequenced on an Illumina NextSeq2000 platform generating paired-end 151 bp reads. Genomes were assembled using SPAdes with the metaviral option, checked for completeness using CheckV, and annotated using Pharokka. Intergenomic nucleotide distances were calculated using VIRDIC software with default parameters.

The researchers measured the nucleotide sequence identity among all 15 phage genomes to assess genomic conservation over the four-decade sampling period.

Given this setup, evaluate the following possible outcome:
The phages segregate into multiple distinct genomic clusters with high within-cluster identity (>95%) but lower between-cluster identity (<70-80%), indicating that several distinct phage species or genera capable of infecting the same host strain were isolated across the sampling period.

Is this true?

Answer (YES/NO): NO